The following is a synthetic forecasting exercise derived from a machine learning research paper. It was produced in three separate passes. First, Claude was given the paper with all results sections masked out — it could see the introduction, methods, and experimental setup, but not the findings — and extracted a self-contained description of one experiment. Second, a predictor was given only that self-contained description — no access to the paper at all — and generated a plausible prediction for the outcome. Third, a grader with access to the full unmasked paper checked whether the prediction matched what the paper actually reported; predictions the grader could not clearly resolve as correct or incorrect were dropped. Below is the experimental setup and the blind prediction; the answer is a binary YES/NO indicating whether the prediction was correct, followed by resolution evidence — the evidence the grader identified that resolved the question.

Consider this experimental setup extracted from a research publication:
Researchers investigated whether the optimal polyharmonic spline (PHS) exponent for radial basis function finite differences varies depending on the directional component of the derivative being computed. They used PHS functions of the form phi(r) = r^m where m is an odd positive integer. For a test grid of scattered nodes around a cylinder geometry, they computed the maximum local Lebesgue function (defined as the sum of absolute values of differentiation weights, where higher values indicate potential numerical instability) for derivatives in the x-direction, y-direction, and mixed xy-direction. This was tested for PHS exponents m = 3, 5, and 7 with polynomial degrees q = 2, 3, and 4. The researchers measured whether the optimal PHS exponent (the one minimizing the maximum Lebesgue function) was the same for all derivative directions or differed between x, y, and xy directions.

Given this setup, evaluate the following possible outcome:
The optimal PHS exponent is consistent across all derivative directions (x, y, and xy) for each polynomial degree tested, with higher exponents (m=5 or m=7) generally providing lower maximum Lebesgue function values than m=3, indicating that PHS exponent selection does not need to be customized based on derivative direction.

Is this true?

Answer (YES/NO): NO